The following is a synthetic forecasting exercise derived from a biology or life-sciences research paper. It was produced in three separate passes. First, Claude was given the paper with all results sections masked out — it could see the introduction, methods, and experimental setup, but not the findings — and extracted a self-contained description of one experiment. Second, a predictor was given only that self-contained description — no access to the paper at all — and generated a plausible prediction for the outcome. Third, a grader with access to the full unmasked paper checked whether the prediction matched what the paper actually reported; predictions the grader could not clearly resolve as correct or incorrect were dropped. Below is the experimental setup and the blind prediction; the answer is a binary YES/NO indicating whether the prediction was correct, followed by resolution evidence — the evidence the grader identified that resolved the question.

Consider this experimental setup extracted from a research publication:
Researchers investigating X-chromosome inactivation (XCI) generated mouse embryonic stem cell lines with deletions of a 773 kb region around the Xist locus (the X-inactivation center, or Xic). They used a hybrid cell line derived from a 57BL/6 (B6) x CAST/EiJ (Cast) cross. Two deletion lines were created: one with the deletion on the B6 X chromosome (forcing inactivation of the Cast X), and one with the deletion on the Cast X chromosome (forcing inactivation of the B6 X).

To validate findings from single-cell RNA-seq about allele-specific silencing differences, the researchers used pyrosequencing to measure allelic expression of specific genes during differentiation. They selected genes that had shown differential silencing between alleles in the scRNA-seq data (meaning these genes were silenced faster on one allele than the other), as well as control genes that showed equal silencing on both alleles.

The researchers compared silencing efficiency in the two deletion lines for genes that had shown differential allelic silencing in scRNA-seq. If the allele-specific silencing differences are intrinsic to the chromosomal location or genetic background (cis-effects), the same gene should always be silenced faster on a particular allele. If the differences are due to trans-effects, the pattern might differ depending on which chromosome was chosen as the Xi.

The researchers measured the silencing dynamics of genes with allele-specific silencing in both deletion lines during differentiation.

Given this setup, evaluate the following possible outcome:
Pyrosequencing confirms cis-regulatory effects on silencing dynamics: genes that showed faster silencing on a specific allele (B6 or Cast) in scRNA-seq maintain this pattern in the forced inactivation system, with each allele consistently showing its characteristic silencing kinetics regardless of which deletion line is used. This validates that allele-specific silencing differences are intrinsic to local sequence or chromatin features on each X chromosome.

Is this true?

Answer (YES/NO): YES